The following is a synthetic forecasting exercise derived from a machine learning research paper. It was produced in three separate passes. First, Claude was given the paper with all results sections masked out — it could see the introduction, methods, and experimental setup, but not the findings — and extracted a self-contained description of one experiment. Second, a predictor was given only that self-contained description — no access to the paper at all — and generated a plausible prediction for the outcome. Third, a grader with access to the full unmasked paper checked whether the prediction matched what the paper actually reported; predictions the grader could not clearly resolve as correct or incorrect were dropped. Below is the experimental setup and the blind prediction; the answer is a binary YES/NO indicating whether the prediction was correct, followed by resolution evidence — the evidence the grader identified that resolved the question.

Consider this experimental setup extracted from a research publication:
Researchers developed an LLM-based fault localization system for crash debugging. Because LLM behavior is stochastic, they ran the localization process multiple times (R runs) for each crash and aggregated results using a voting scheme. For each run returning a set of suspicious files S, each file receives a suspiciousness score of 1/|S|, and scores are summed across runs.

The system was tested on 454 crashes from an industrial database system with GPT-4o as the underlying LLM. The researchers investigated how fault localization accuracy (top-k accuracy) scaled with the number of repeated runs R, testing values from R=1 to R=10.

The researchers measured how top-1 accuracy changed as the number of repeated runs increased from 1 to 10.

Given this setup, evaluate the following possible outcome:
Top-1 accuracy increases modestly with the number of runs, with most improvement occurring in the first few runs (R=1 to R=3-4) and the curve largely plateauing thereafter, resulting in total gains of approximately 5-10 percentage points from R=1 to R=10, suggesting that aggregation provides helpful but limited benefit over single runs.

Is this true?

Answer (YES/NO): NO